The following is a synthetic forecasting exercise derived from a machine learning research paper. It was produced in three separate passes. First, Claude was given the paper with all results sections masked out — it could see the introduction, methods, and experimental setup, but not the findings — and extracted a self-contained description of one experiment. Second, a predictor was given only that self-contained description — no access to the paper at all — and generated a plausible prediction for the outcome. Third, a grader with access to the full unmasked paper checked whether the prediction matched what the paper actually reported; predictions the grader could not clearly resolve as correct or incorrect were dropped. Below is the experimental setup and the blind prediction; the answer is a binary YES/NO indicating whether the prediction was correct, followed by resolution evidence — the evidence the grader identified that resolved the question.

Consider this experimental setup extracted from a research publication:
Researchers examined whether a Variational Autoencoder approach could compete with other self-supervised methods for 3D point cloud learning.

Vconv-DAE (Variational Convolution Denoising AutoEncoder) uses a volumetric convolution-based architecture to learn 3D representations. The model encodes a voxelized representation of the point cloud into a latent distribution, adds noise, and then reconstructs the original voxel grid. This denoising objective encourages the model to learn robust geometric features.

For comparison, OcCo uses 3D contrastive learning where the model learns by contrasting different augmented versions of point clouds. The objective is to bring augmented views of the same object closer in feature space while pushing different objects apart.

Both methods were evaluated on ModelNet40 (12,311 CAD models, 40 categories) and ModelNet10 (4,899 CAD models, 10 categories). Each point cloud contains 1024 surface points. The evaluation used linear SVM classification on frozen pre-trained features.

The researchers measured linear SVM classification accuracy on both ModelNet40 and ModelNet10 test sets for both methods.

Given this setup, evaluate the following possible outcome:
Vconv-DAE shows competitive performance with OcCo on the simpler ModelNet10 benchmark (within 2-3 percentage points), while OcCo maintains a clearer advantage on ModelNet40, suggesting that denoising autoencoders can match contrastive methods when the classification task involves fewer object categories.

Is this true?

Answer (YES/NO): NO